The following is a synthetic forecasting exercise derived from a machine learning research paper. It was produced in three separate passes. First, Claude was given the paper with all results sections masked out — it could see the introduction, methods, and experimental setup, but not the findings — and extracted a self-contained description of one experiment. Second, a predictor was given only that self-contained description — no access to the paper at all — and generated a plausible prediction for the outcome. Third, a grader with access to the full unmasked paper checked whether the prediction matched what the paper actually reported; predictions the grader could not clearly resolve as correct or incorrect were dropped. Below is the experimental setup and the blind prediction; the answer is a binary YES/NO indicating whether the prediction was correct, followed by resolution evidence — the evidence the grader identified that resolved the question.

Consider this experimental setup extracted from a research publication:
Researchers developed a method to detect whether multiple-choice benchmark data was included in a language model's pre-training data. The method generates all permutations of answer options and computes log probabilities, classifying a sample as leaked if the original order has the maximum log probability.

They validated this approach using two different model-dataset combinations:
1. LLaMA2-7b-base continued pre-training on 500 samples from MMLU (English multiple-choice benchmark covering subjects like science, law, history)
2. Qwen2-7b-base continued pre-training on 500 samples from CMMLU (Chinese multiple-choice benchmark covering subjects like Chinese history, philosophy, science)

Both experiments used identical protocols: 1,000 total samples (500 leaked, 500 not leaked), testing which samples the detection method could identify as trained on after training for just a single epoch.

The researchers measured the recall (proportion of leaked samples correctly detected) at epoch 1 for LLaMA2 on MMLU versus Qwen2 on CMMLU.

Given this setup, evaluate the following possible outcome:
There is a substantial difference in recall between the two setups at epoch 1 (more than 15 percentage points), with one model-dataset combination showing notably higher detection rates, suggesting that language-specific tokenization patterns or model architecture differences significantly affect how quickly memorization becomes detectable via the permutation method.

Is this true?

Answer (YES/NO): YES